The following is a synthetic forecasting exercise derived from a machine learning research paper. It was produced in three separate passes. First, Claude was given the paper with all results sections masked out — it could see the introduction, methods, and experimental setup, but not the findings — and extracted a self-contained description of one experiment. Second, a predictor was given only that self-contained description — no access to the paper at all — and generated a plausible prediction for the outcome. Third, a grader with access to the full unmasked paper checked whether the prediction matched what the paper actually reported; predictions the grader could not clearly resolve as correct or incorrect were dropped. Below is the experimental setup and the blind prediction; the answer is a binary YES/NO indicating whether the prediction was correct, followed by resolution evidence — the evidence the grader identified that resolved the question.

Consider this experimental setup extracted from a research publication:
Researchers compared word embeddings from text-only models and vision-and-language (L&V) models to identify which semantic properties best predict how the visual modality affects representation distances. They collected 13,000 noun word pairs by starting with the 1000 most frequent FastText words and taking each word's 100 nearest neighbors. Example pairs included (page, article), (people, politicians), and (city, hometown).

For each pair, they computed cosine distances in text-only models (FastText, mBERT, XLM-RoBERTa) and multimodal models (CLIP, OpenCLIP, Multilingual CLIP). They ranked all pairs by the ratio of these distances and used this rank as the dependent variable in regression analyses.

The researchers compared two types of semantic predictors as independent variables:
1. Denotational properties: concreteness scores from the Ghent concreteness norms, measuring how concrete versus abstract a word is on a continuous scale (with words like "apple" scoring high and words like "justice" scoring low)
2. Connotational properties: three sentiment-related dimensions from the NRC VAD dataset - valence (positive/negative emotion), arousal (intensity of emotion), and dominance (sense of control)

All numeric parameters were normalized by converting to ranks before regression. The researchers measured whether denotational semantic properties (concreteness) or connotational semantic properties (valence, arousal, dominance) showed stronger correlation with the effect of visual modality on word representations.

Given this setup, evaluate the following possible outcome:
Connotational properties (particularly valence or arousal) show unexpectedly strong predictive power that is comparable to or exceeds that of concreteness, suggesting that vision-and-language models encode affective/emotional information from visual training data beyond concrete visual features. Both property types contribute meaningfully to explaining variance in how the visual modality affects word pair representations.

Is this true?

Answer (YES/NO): NO